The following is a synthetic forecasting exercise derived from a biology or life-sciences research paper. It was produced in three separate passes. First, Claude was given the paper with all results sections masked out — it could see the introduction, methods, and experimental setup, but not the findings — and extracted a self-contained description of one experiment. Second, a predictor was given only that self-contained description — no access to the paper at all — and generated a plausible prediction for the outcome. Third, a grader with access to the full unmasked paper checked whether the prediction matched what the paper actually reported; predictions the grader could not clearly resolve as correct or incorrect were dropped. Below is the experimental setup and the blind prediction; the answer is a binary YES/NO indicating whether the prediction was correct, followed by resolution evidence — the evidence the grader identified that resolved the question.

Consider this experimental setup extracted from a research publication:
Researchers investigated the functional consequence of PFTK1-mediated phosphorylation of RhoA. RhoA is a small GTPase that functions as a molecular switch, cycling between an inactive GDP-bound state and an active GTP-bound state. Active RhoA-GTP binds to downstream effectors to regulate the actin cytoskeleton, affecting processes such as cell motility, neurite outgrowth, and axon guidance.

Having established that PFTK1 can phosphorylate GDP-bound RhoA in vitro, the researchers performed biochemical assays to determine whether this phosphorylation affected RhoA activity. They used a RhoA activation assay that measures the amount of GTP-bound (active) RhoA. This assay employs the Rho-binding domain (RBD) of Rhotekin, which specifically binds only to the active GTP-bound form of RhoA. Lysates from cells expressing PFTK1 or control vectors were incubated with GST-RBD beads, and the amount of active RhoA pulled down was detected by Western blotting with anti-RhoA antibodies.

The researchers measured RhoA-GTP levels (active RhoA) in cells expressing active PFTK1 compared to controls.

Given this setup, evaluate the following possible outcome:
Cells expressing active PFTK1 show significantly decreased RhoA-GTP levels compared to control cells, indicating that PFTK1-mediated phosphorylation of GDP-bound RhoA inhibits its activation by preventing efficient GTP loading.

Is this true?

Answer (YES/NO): NO